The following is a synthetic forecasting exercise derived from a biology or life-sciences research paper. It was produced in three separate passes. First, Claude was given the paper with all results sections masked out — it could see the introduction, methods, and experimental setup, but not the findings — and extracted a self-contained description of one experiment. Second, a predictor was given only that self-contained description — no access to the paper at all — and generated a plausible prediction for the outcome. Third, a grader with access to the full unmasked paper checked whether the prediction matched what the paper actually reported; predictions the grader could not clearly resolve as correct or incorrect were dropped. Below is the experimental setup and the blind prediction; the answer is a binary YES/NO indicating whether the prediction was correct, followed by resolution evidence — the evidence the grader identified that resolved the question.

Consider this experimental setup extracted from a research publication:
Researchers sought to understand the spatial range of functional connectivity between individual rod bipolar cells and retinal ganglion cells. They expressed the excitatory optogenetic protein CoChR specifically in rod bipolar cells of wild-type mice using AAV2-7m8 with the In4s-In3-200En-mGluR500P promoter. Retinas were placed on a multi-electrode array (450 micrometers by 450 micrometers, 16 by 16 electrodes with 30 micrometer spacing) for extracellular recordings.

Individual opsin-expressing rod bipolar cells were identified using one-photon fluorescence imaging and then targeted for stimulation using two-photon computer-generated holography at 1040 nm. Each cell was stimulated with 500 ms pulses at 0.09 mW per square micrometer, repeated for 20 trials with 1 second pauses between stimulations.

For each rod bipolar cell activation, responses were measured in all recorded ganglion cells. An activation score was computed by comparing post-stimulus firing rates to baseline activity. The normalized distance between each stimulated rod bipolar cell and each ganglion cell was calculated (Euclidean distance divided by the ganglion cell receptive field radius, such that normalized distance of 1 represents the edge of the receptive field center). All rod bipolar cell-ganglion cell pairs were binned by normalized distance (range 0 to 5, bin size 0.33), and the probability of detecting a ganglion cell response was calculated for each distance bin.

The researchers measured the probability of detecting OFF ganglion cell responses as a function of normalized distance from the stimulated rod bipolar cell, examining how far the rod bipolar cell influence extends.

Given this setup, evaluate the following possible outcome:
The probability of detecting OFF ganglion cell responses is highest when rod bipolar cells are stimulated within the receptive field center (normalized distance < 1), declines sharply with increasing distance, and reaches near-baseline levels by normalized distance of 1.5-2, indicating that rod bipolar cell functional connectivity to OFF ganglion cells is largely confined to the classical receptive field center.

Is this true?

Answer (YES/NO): NO